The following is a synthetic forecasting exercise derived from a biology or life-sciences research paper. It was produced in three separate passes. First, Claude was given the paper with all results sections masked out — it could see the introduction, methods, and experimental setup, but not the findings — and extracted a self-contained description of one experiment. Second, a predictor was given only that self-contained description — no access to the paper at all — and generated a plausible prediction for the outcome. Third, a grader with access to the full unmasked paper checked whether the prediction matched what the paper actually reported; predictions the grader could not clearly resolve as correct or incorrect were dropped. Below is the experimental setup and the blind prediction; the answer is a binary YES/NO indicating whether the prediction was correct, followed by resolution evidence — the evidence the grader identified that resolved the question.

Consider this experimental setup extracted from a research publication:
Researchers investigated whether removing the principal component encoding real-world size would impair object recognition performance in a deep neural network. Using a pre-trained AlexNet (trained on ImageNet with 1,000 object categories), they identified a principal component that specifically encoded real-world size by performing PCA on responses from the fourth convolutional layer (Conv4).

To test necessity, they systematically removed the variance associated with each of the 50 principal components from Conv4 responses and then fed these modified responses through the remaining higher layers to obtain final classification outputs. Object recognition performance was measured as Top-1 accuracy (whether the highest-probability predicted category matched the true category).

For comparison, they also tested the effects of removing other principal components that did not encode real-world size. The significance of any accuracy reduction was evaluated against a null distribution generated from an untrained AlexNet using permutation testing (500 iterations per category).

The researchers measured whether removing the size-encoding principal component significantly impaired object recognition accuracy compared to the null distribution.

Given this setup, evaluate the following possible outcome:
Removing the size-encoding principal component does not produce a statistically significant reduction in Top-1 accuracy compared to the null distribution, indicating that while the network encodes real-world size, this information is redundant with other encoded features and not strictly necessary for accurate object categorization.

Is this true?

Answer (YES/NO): NO